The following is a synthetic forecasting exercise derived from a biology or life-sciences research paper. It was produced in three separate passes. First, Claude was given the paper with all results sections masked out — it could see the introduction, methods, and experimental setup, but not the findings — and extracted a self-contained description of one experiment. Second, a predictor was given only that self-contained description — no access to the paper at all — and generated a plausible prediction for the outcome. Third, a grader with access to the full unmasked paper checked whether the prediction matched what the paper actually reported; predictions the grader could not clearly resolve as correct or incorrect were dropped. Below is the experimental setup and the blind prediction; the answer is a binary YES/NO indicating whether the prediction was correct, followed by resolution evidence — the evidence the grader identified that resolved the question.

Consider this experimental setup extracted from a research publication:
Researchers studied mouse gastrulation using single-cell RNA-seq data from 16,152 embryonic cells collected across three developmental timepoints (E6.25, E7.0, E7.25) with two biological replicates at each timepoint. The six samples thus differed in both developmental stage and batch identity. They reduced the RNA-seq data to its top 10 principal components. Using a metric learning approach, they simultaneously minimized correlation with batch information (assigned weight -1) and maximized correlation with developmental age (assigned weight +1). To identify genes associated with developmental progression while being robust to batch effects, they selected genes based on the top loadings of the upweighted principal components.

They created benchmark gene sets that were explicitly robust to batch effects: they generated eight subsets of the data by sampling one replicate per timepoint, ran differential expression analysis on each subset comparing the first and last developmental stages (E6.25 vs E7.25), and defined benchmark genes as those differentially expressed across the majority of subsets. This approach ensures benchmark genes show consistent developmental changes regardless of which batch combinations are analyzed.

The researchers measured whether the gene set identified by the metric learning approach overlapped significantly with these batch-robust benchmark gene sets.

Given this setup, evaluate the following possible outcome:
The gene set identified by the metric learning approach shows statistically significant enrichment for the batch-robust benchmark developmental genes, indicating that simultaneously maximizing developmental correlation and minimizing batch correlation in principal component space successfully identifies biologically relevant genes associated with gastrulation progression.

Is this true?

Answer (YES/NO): YES